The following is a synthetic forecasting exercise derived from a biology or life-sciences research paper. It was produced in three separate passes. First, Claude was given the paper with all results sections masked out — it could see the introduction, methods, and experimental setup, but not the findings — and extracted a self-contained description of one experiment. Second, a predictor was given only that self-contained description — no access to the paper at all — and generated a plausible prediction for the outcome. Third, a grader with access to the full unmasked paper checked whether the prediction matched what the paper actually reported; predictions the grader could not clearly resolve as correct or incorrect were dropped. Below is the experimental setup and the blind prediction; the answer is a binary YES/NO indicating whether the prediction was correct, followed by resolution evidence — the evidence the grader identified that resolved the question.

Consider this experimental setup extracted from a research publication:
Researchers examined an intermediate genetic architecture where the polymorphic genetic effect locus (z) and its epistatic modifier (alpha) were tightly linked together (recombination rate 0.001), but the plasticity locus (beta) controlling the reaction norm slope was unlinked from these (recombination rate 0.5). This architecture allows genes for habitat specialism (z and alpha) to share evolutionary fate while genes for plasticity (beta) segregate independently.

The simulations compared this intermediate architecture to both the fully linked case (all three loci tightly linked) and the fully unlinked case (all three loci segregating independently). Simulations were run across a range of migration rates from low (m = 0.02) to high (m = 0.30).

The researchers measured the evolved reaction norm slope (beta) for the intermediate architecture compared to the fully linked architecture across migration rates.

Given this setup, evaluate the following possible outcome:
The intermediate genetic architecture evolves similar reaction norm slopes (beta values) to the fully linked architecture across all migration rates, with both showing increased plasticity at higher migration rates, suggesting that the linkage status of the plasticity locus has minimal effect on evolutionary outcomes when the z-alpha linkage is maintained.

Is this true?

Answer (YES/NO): NO